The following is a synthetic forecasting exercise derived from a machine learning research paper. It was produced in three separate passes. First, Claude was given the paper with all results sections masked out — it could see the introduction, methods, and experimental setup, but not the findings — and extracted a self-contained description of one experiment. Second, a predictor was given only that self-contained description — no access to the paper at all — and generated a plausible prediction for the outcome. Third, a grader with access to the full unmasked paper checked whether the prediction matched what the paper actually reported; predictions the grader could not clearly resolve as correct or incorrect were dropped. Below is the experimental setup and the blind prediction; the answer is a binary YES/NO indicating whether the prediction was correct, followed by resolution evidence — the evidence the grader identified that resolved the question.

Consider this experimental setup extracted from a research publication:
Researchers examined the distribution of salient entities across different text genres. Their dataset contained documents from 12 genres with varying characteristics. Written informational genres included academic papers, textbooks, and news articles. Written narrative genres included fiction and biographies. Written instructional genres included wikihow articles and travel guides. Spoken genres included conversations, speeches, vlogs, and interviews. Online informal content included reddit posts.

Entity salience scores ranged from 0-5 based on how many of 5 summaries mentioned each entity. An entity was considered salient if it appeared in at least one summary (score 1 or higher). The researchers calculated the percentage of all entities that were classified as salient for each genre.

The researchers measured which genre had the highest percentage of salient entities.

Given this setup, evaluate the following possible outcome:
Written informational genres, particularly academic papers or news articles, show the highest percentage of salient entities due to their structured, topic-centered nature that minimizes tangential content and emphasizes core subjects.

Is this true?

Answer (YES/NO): NO